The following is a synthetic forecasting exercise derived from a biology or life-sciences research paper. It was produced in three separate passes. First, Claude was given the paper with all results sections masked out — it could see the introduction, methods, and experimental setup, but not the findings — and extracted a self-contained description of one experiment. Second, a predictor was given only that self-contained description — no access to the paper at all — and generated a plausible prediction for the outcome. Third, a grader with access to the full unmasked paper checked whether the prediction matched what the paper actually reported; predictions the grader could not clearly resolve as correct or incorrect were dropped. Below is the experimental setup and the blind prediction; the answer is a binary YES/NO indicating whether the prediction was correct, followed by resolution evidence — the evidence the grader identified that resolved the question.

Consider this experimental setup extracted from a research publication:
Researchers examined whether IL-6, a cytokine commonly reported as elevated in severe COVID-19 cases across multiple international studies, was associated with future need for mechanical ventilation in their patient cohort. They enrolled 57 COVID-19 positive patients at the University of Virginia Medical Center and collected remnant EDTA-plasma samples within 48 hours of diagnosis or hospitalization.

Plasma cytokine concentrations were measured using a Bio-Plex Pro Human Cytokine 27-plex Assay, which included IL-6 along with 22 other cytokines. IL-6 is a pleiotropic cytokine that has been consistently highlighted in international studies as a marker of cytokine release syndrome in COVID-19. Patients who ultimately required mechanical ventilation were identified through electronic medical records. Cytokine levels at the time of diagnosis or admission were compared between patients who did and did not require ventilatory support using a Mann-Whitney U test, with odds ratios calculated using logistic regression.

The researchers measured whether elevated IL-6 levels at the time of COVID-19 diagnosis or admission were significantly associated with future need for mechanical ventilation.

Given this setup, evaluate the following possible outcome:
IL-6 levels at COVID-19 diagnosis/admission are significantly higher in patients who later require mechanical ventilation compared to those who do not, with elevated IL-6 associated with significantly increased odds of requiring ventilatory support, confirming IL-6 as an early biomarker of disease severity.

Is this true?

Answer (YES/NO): NO